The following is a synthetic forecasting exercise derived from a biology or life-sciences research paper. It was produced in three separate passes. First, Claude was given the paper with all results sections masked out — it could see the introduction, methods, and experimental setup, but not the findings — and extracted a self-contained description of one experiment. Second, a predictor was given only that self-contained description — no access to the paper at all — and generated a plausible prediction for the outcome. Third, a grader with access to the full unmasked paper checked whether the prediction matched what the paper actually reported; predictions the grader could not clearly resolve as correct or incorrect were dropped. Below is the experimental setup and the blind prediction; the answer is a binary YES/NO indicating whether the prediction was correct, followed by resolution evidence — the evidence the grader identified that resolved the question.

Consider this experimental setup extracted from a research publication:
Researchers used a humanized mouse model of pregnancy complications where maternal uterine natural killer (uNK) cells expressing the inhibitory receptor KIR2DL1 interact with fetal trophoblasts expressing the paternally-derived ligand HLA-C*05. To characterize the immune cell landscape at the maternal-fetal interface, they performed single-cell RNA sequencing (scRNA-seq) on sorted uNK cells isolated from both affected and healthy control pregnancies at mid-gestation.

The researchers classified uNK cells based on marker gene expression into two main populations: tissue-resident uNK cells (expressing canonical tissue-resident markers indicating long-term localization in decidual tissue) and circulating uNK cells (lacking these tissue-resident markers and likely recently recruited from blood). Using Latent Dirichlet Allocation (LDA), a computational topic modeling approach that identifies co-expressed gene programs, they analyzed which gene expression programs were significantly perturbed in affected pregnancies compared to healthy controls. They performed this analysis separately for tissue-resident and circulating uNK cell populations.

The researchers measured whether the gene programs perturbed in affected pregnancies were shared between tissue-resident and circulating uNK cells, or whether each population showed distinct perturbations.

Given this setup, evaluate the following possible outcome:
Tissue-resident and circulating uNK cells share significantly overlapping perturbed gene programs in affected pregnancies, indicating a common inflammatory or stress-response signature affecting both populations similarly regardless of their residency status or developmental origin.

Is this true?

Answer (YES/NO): NO